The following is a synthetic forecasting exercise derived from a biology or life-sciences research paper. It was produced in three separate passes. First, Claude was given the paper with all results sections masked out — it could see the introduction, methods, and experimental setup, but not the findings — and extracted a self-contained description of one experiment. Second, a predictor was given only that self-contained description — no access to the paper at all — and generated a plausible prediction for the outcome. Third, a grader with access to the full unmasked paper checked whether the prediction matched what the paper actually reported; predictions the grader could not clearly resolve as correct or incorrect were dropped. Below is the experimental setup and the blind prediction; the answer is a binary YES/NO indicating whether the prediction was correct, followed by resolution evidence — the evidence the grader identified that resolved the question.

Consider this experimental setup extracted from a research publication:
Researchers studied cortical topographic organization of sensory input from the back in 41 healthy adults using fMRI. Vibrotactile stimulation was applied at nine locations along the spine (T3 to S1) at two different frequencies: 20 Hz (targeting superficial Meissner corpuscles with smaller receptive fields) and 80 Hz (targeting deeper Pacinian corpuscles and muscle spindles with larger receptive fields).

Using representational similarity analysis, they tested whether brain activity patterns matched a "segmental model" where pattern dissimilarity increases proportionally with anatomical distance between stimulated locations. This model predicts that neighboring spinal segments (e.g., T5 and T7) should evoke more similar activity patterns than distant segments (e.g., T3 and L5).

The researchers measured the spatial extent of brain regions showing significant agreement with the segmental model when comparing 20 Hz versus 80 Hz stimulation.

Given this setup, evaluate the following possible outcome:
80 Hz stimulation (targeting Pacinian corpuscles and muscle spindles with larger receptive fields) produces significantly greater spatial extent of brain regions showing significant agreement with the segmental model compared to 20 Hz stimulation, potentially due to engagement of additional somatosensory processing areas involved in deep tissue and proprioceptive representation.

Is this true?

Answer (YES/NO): YES